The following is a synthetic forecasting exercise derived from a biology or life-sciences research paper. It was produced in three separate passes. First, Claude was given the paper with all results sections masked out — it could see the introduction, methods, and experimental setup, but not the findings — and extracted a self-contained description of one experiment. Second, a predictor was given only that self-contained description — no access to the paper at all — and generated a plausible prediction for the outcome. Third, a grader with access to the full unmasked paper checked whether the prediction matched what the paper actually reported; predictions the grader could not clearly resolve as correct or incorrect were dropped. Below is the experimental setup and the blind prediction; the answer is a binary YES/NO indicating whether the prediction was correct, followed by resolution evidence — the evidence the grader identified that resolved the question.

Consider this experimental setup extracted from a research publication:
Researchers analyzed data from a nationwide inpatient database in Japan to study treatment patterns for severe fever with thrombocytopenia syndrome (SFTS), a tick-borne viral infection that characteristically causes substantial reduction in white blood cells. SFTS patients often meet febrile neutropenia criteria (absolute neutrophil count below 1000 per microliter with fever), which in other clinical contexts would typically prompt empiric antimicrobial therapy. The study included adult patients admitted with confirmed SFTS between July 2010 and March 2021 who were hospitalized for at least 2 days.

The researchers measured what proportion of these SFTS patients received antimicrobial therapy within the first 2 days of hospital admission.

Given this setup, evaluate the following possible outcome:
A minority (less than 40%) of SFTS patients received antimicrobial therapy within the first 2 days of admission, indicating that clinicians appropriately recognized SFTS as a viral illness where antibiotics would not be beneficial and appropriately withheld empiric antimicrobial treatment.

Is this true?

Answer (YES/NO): NO